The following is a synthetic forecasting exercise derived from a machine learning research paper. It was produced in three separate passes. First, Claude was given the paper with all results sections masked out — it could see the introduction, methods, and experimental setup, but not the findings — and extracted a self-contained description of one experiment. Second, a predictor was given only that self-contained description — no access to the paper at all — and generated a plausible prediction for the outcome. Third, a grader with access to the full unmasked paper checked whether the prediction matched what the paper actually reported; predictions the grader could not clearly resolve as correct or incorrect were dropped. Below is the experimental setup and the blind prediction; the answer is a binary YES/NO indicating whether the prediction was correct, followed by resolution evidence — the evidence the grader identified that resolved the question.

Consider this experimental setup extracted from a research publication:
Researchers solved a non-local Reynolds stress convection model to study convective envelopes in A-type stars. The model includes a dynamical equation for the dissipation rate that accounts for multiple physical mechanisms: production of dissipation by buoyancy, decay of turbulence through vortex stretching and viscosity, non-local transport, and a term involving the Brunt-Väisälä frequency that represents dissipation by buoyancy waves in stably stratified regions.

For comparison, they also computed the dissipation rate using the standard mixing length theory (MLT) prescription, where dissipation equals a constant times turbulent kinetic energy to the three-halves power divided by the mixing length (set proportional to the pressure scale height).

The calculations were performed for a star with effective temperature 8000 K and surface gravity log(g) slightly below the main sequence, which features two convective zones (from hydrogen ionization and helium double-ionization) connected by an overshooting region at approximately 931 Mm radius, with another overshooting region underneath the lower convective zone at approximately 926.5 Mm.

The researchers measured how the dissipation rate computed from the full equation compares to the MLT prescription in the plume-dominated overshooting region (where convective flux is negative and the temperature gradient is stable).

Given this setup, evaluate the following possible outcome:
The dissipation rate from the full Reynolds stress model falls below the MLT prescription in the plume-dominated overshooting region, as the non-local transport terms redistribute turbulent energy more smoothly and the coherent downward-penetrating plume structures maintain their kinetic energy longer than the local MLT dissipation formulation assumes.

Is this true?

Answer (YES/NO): NO